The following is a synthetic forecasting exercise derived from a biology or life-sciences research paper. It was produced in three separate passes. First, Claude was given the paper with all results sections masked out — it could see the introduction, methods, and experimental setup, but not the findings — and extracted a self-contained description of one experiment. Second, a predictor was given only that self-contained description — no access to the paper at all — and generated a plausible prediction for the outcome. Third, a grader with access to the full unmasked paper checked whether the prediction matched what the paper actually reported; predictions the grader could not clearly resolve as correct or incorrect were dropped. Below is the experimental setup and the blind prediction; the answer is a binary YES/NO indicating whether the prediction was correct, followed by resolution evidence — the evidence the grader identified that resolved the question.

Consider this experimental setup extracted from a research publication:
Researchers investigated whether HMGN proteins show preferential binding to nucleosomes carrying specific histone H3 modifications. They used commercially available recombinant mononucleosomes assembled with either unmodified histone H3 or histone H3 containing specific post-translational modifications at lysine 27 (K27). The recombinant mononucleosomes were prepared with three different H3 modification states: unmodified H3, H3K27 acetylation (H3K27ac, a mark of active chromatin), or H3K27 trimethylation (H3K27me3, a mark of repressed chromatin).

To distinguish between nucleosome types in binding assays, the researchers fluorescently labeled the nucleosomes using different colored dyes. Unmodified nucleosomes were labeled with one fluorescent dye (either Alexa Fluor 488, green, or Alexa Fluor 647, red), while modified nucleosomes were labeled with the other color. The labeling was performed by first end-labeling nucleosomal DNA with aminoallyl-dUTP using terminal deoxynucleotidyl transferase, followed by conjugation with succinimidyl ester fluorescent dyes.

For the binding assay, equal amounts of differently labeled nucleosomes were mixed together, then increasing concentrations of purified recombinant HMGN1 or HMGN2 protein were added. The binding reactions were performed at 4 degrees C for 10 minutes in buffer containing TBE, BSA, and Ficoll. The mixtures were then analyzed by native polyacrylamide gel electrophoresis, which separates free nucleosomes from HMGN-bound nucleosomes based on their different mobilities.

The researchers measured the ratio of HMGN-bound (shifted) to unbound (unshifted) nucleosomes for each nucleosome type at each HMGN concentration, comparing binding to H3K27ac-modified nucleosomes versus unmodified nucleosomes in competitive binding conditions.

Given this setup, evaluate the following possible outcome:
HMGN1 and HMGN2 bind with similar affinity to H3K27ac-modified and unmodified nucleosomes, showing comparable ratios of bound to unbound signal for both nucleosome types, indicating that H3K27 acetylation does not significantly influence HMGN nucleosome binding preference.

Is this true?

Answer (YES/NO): NO